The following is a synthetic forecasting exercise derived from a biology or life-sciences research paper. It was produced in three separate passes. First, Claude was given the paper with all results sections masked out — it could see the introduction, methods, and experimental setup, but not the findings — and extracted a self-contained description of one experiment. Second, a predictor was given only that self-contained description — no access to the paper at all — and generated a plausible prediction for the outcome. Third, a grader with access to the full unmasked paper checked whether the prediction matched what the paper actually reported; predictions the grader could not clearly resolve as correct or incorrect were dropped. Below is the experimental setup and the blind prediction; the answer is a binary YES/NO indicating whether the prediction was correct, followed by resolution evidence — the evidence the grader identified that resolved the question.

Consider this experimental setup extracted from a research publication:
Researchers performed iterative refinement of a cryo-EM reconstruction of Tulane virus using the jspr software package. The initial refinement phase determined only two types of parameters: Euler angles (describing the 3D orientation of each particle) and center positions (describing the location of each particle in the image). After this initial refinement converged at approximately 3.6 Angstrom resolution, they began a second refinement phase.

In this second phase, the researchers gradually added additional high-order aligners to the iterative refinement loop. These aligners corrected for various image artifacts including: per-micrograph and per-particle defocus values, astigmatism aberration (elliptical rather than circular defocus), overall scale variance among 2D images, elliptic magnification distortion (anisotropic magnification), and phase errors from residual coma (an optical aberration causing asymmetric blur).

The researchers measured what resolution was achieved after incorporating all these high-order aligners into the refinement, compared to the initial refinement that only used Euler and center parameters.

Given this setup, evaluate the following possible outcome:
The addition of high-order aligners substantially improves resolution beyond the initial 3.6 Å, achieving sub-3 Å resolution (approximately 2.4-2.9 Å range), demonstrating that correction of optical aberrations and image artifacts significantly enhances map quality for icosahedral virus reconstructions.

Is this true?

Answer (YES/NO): YES